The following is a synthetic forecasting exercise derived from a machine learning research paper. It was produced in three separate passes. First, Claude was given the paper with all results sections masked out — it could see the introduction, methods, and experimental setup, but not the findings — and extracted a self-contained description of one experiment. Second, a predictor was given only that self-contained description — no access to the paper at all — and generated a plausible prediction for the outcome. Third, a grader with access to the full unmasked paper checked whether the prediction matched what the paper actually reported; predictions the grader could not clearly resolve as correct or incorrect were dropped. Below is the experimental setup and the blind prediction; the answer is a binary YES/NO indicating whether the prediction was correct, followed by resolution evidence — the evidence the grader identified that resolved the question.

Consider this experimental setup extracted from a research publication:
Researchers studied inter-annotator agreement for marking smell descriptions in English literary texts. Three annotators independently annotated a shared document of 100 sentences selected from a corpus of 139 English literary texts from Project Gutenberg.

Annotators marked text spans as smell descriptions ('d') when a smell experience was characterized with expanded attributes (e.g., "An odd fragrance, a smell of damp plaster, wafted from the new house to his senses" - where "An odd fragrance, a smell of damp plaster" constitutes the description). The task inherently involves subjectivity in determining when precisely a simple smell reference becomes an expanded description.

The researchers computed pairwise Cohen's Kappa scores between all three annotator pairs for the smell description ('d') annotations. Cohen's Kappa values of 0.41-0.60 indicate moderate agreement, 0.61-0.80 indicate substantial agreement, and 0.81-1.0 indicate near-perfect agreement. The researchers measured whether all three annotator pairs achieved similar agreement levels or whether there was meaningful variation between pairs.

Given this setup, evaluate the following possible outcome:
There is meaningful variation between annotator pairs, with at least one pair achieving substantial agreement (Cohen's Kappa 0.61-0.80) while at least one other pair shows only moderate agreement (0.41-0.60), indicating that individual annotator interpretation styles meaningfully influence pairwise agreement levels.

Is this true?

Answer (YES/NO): YES